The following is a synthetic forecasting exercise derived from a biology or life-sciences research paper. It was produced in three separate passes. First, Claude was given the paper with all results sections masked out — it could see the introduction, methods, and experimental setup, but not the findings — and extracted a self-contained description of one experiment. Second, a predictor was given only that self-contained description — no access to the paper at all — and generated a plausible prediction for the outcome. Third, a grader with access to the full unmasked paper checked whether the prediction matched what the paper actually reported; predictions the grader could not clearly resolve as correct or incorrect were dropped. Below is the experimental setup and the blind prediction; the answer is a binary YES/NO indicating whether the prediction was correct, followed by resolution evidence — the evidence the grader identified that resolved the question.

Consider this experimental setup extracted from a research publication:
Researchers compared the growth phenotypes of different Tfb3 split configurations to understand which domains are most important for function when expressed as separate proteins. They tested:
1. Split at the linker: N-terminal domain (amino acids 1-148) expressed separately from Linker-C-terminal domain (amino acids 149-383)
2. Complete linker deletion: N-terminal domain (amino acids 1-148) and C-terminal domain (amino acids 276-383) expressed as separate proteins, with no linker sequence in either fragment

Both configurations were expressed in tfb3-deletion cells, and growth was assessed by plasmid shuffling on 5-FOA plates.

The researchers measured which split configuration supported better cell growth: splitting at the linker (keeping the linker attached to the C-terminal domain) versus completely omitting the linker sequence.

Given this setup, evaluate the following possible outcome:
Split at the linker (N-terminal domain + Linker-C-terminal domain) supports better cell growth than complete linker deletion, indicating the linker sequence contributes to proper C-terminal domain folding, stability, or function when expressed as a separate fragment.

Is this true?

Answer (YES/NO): YES